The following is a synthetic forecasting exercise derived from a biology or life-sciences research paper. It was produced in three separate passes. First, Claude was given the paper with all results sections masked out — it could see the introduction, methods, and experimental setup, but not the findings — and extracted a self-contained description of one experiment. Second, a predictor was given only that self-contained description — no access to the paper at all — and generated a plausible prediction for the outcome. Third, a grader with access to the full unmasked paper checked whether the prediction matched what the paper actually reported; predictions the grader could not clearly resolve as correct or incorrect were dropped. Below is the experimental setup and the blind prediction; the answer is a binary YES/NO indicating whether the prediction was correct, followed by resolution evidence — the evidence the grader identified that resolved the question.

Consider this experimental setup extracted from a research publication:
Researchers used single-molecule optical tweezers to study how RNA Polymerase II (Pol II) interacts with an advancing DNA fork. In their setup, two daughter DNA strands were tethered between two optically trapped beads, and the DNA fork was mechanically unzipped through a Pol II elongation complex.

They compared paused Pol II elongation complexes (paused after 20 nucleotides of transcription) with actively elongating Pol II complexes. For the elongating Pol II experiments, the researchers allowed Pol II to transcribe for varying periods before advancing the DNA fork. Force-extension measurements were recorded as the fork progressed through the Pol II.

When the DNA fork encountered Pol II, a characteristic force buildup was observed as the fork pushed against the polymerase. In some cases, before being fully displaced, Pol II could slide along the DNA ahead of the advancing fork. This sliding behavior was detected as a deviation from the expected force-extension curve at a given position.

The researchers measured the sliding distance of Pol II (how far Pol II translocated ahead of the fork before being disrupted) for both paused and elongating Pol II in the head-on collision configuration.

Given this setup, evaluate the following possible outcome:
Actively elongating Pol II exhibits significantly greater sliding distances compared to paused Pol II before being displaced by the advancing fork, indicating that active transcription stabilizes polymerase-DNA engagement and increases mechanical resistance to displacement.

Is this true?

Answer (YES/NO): YES